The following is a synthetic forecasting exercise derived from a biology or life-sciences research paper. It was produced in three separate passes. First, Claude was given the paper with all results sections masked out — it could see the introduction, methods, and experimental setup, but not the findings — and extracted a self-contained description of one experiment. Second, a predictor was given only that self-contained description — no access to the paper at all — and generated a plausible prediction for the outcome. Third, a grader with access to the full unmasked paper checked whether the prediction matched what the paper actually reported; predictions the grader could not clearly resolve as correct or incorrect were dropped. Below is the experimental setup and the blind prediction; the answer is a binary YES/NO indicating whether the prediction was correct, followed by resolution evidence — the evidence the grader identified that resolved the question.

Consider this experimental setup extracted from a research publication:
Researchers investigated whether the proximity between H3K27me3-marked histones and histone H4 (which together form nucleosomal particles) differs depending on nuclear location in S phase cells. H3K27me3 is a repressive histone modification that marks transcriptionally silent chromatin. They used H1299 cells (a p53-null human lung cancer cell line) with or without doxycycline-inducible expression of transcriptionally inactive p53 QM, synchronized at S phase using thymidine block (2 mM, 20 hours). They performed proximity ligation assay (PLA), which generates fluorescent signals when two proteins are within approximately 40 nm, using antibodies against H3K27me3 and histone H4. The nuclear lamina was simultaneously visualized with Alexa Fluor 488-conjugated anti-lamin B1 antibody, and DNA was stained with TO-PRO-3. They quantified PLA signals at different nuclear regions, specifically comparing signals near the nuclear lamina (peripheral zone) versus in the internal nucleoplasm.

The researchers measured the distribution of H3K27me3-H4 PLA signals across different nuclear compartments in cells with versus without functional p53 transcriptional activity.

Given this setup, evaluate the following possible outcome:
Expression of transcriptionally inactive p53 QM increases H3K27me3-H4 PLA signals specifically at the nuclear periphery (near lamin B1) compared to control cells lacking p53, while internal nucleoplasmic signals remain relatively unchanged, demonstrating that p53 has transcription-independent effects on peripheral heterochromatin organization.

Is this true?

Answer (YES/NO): NO